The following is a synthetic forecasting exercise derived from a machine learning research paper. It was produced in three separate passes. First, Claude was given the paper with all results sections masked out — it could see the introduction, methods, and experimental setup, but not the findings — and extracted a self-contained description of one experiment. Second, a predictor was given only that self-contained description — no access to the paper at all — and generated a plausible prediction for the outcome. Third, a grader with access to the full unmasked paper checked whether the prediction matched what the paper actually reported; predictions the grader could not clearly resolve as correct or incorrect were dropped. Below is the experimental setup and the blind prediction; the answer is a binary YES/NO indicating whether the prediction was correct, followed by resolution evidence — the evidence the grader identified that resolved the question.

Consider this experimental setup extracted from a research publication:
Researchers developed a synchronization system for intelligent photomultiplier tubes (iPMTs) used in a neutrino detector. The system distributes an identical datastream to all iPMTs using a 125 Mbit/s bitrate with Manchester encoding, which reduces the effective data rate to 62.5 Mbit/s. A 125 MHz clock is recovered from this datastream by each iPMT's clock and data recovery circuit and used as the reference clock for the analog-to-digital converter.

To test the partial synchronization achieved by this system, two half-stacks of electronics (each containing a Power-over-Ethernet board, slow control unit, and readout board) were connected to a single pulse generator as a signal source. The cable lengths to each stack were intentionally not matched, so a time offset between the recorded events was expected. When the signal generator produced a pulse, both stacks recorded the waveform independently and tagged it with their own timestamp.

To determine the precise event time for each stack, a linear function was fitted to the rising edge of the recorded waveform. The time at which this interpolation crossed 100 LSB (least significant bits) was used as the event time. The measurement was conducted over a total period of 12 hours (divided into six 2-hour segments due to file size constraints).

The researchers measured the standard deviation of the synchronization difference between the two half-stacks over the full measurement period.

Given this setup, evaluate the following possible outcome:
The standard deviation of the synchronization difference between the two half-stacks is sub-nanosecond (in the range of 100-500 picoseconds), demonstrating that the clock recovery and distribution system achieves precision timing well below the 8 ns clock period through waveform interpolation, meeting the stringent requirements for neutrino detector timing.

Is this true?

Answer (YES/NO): YES